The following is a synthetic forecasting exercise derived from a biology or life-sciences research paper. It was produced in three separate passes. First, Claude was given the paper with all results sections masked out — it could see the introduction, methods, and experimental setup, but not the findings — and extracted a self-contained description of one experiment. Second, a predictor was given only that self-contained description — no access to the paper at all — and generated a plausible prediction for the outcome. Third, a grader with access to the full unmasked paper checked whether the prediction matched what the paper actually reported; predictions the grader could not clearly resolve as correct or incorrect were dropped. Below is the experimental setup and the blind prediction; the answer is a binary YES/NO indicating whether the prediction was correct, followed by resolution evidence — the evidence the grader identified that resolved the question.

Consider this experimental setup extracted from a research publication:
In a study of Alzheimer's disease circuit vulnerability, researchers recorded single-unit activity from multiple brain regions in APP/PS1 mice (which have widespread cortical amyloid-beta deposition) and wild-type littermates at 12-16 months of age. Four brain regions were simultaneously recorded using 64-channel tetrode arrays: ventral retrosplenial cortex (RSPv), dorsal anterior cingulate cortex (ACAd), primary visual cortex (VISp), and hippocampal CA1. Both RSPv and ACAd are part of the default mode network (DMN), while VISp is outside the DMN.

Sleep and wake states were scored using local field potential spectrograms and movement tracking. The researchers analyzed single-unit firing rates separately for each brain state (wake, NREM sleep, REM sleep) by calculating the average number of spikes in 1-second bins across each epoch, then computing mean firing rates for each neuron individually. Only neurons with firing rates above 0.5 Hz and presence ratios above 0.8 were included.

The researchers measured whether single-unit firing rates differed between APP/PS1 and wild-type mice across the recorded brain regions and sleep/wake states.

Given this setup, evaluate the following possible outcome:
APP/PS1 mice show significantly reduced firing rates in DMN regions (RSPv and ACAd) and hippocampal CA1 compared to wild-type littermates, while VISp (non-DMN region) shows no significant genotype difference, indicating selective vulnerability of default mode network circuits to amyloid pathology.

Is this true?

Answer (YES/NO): NO